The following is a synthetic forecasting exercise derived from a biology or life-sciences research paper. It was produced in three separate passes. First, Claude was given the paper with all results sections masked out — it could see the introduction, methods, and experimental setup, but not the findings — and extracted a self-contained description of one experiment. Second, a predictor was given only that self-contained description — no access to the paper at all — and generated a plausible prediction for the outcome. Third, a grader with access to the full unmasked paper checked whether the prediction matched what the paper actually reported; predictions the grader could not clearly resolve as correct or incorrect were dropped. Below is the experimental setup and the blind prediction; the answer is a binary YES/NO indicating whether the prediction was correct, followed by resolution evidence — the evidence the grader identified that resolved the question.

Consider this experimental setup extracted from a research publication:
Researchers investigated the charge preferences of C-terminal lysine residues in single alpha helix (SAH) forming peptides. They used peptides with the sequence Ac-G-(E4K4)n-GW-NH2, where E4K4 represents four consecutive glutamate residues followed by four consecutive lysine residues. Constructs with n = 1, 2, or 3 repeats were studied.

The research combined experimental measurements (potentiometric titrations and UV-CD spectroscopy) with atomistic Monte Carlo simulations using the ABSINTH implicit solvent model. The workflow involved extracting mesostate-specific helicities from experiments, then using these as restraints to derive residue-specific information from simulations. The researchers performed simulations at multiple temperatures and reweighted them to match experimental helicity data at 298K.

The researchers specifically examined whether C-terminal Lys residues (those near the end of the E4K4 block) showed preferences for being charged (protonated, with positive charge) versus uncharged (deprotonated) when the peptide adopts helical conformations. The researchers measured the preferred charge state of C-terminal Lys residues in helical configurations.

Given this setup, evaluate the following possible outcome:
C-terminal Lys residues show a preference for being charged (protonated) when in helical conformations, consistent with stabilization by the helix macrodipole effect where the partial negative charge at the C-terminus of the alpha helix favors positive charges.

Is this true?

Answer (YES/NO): NO